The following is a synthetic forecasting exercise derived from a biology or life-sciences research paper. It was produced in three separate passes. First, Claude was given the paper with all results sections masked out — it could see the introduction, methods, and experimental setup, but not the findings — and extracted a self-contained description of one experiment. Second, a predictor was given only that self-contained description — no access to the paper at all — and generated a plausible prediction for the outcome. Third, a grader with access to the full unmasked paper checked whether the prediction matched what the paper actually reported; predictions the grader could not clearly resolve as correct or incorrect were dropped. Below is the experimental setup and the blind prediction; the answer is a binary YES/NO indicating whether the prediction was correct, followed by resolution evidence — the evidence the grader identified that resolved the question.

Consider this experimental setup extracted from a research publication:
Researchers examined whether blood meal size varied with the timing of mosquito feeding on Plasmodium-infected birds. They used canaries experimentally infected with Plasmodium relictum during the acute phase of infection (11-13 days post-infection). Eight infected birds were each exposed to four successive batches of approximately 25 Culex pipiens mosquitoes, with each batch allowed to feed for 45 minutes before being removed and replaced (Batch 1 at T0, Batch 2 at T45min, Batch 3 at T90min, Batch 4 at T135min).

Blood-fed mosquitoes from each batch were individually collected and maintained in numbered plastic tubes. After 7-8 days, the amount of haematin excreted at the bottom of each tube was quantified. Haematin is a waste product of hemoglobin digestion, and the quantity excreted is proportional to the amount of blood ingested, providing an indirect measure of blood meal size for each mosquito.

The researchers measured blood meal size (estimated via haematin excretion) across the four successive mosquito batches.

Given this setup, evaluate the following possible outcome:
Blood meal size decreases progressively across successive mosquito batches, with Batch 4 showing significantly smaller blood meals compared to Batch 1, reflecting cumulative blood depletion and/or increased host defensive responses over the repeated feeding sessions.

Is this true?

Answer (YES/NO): NO